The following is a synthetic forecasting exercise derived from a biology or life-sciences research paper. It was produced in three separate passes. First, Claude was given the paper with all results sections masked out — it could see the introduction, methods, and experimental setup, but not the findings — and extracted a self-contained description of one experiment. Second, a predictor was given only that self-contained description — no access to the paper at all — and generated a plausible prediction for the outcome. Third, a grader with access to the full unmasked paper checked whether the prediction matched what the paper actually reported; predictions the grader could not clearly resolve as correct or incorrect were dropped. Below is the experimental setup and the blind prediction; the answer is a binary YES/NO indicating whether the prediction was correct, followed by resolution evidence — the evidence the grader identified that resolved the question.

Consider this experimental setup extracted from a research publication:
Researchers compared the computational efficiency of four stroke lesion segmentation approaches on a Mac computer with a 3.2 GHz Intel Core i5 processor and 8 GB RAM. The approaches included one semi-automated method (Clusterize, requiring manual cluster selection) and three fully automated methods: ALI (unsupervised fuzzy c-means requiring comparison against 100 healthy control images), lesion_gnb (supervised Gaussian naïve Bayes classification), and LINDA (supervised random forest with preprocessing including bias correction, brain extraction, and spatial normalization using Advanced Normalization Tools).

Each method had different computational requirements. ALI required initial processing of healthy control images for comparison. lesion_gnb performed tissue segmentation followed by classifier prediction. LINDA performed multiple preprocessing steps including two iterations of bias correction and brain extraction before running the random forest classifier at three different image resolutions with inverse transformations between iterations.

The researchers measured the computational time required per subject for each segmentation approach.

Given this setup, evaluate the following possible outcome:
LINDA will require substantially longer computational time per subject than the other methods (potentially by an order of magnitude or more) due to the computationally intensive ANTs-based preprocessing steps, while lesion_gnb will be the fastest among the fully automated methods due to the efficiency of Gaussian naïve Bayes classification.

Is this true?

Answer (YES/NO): YES